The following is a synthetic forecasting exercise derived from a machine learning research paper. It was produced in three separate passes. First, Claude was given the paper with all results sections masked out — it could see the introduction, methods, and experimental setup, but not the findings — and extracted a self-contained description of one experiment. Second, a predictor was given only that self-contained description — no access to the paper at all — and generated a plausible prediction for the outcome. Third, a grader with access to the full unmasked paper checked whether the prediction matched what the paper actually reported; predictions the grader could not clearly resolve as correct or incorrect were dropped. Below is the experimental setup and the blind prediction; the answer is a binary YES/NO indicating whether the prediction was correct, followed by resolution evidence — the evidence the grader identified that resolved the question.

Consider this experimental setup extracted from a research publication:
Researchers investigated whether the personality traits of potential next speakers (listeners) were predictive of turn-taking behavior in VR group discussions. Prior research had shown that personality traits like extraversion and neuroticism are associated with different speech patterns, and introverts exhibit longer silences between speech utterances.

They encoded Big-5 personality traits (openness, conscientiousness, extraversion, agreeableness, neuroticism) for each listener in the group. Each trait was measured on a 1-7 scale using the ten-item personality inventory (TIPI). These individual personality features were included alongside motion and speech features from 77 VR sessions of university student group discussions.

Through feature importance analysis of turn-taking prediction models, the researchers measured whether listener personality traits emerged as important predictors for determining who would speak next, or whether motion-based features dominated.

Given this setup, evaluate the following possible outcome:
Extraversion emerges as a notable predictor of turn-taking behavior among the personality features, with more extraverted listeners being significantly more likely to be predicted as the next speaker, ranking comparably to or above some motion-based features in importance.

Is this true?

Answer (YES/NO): YES